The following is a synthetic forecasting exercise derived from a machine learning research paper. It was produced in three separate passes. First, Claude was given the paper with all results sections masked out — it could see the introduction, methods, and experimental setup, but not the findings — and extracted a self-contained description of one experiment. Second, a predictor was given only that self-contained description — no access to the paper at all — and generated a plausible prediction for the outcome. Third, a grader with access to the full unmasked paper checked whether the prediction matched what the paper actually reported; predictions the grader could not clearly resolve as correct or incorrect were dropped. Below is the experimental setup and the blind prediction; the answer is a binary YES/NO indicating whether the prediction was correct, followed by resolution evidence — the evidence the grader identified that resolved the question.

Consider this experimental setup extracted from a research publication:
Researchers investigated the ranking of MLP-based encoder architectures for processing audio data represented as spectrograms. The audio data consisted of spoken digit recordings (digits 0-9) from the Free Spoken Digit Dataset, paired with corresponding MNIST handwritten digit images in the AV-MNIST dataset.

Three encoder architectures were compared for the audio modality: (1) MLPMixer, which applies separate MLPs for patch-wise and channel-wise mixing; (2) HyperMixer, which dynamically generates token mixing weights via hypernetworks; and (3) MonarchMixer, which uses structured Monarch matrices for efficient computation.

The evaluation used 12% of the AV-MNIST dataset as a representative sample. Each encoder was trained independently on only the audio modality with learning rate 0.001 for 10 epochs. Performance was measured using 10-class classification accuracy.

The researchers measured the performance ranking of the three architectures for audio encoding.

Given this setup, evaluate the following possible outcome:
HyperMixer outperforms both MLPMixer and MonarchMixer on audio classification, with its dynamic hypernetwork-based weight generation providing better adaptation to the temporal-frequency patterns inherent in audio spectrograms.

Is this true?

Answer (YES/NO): YES